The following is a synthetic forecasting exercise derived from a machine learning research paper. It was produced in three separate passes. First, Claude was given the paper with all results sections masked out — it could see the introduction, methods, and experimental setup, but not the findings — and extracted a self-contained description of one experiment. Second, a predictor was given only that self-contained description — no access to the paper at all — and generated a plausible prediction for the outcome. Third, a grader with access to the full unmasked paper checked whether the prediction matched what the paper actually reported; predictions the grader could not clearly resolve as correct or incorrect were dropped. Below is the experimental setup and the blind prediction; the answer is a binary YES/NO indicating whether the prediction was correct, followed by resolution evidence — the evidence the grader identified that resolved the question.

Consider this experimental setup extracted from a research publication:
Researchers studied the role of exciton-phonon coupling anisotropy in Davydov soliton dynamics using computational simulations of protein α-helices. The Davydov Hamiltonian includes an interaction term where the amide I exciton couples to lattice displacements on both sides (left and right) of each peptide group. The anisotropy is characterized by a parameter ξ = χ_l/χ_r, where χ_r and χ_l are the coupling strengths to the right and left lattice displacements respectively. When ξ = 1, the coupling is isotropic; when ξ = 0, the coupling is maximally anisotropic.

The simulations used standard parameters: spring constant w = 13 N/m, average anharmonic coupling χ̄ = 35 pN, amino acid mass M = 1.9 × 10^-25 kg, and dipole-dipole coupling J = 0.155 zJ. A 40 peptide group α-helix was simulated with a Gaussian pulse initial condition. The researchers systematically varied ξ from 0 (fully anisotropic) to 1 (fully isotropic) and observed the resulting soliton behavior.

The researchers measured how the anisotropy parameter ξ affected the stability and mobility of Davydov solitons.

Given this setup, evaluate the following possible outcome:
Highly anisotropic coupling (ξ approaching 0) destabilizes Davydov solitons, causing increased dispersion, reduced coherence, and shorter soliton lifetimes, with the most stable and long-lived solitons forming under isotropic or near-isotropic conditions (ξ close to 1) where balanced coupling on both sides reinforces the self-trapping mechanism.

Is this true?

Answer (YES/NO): NO